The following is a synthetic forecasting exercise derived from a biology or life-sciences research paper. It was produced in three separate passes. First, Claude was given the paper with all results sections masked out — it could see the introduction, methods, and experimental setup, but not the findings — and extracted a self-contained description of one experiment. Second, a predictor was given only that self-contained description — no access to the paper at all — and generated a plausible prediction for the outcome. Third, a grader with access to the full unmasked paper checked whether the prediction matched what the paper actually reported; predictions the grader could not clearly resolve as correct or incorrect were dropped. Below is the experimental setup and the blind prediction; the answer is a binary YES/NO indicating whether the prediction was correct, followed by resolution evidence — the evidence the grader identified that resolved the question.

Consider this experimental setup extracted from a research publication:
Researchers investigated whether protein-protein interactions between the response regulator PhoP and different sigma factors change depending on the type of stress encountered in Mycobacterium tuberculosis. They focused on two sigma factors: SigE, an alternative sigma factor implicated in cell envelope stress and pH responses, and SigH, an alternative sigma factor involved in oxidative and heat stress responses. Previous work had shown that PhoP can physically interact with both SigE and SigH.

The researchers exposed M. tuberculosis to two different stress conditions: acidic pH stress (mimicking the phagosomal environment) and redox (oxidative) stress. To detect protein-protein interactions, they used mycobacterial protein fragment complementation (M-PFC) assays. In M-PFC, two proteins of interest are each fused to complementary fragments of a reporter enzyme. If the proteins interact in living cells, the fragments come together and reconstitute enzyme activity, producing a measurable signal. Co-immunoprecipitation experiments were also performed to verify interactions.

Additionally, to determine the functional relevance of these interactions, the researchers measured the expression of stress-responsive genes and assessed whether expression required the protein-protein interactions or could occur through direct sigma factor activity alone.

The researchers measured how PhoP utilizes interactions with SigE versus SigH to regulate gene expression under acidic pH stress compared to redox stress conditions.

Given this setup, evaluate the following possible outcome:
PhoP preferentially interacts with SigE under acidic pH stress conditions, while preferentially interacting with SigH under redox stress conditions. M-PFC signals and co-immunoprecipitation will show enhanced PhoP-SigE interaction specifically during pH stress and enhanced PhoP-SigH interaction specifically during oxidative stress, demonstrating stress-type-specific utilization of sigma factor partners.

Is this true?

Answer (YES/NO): NO